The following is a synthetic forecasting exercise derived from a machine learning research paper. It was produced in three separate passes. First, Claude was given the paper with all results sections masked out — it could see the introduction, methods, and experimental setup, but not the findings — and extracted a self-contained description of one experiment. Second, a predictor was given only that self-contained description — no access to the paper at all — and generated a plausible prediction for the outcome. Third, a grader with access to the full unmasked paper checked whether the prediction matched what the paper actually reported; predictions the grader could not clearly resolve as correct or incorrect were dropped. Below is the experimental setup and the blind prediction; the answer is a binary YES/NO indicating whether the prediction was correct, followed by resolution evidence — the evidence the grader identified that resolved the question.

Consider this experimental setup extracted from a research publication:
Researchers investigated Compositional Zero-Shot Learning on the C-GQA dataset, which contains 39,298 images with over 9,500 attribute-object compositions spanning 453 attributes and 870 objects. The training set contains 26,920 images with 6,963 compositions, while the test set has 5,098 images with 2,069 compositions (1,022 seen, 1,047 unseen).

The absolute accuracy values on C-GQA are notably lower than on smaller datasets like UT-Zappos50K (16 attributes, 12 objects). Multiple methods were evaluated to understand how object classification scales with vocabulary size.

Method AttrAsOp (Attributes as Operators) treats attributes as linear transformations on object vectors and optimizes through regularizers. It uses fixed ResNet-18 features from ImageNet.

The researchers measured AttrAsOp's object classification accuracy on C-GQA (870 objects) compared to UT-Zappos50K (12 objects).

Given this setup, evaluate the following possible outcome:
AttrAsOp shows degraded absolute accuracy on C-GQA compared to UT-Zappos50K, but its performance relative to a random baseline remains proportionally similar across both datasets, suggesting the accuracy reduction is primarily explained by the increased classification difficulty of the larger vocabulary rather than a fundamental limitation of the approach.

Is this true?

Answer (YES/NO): NO